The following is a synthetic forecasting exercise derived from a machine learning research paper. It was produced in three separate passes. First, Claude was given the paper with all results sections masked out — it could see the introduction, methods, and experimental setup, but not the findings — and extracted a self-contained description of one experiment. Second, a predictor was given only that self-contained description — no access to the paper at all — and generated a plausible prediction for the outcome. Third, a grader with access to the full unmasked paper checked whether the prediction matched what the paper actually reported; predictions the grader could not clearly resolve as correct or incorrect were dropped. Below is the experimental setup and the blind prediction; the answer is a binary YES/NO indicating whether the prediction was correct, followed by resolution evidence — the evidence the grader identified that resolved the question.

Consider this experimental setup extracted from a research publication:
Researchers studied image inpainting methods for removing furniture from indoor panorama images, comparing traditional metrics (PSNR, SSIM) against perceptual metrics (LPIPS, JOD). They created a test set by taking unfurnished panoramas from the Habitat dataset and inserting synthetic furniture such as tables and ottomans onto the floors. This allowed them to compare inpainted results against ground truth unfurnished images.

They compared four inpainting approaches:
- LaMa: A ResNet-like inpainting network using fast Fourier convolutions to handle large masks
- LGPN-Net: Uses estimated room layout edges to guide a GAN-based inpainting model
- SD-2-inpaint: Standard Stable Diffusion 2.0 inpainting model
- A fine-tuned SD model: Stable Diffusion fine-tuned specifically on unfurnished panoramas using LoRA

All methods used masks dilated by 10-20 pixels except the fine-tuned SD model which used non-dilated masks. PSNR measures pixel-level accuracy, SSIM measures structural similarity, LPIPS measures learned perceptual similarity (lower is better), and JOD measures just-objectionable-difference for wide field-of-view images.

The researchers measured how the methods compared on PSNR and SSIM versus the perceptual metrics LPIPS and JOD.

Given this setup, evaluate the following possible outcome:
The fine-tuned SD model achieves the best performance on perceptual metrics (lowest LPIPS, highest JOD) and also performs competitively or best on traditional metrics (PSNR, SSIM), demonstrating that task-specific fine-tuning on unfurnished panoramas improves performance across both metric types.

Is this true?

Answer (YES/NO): NO